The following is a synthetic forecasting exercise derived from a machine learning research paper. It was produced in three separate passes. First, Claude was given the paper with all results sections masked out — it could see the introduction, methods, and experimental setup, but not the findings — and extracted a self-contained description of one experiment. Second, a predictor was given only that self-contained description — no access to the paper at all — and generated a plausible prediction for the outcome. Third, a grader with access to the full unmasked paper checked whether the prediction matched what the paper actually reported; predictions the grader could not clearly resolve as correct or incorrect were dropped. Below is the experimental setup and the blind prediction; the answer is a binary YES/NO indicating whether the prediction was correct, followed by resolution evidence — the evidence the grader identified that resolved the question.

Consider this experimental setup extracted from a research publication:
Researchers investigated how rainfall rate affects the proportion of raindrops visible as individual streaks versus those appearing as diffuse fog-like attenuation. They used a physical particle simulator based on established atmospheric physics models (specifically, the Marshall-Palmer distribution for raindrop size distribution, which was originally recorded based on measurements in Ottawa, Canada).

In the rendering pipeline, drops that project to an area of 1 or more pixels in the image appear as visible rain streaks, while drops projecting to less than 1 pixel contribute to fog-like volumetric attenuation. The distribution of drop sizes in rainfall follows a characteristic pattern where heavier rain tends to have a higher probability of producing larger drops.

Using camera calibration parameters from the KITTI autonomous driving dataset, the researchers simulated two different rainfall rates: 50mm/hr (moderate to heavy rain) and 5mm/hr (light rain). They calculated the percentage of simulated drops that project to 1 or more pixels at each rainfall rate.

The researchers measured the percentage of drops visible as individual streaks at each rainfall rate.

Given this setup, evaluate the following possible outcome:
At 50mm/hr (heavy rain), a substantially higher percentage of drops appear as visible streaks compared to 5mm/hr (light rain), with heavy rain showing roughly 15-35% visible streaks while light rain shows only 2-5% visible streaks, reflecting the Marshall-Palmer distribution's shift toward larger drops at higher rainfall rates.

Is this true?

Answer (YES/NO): NO